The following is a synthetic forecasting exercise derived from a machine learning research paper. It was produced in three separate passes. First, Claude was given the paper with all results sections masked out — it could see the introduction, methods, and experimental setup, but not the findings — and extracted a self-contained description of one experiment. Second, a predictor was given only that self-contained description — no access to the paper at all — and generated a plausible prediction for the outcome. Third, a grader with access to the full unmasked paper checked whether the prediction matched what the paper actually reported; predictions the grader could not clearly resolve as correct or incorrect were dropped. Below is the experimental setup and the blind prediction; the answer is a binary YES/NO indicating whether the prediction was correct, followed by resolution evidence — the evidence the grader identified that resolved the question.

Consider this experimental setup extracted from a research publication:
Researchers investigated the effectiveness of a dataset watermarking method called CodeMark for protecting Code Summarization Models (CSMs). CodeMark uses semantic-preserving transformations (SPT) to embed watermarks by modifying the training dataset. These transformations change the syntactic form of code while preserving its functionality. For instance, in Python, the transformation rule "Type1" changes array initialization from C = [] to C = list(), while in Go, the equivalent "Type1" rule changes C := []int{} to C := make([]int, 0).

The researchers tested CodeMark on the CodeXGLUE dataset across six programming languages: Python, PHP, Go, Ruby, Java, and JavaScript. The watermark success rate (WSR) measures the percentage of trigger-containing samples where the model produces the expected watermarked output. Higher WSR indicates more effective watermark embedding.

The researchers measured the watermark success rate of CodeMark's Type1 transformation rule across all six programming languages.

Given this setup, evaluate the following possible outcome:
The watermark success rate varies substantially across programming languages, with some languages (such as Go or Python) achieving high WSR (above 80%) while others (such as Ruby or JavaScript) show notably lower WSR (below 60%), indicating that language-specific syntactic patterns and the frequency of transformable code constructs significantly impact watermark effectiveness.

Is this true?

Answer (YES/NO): NO